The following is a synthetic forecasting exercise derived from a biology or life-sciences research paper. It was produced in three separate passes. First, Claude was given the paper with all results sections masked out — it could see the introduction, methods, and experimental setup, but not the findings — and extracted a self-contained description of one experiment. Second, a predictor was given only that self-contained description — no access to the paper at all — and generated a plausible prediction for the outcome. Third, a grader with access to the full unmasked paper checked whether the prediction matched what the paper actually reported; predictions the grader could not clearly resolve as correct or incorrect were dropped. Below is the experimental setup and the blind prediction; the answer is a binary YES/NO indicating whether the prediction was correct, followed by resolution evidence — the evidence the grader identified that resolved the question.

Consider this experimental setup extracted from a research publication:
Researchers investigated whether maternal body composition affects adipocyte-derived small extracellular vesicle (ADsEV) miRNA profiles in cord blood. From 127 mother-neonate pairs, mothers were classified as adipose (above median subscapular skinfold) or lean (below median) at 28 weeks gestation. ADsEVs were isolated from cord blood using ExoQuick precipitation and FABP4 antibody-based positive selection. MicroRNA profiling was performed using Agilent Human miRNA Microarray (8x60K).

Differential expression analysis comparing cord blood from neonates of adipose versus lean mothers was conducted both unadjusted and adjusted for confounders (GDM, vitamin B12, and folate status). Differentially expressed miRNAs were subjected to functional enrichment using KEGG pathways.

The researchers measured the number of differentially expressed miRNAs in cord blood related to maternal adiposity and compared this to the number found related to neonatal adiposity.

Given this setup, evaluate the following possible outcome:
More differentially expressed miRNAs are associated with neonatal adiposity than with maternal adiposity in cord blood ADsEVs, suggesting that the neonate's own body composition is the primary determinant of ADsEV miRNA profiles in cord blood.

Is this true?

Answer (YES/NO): NO